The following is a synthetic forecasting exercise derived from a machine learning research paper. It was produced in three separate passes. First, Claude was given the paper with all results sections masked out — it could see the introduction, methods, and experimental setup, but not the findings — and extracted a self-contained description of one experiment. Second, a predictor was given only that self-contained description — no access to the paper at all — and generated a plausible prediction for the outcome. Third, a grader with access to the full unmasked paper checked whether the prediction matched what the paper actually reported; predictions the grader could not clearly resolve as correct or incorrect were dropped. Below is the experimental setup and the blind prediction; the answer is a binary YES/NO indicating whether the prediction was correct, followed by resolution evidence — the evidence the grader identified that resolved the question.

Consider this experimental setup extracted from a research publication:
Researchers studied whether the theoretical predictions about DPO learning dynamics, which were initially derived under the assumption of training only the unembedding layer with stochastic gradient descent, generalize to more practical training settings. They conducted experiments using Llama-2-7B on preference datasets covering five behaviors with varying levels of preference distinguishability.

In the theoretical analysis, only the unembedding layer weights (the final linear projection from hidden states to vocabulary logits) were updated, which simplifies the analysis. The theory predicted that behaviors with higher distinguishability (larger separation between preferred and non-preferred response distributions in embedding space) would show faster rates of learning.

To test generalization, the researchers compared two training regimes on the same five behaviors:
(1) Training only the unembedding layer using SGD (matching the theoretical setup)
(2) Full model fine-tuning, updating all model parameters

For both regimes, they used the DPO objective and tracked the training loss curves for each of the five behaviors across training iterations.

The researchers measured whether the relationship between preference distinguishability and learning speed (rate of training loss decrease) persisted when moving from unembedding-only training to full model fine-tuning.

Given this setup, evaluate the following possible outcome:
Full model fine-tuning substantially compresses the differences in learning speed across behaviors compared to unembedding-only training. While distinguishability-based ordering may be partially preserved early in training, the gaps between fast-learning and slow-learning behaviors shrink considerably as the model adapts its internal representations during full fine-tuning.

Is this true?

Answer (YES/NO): NO